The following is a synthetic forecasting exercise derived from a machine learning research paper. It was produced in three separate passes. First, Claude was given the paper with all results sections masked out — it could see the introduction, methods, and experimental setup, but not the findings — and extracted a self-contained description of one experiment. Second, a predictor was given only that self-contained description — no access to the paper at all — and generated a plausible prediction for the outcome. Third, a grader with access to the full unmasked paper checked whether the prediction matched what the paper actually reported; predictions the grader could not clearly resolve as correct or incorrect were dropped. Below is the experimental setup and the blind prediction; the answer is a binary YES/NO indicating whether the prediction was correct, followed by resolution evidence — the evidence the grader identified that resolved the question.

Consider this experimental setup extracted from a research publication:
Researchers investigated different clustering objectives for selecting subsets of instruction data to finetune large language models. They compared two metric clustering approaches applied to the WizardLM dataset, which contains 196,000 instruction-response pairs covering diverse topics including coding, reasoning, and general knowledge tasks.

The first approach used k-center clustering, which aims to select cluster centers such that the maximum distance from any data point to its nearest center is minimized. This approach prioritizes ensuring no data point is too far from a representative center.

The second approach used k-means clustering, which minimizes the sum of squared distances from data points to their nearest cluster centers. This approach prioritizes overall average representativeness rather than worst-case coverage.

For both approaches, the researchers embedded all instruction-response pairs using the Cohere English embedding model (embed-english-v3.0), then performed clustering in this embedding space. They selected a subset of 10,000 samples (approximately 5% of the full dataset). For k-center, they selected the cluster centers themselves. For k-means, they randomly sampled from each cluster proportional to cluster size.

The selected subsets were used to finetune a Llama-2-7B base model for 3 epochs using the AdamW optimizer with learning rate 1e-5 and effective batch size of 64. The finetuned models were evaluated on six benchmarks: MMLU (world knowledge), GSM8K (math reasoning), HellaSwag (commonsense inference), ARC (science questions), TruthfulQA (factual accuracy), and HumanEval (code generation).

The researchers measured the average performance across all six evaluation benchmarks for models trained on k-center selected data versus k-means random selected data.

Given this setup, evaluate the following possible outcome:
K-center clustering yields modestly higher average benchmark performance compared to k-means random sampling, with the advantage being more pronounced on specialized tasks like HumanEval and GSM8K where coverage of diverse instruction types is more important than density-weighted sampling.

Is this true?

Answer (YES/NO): NO